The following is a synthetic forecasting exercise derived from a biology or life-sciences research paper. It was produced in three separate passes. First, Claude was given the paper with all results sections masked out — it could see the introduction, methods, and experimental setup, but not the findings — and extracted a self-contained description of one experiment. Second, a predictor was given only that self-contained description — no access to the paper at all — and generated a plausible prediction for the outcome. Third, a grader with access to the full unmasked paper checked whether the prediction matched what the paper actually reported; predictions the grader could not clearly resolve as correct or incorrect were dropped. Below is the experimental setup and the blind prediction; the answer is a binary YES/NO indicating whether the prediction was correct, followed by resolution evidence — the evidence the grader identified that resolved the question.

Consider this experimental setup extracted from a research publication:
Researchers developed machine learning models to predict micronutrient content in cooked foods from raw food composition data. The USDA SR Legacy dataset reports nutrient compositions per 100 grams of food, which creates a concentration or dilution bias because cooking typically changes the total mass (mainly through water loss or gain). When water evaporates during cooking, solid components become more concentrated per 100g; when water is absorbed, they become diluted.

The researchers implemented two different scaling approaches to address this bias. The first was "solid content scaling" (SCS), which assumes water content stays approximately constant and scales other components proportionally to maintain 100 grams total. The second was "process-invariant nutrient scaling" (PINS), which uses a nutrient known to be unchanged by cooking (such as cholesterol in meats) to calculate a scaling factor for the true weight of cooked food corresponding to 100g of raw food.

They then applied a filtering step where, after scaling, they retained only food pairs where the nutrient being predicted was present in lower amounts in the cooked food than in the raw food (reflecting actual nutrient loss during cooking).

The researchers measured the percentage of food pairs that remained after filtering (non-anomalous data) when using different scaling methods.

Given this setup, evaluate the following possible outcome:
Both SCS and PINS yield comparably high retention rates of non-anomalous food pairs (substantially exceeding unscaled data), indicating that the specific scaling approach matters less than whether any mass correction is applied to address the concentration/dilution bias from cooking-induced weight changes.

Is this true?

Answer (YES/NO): NO